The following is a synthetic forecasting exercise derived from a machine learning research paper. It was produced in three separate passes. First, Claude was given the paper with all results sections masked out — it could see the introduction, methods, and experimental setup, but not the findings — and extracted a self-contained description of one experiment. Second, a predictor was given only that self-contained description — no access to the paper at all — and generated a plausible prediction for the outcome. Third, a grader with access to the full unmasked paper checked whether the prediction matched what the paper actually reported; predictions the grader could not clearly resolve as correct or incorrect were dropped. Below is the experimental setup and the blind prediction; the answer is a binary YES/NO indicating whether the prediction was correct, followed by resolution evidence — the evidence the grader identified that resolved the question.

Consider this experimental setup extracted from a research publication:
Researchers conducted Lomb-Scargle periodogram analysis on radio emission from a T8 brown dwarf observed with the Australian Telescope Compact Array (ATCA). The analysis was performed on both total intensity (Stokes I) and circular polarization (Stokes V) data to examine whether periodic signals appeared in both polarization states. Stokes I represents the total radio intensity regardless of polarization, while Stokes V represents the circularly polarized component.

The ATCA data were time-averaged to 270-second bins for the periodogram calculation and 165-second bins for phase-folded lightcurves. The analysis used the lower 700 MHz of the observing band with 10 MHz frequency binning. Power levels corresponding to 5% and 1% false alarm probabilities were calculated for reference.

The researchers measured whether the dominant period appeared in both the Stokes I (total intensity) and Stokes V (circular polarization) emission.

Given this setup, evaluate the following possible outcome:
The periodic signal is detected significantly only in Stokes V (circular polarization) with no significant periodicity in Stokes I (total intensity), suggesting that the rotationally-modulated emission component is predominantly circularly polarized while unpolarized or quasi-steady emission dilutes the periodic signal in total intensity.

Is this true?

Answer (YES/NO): NO